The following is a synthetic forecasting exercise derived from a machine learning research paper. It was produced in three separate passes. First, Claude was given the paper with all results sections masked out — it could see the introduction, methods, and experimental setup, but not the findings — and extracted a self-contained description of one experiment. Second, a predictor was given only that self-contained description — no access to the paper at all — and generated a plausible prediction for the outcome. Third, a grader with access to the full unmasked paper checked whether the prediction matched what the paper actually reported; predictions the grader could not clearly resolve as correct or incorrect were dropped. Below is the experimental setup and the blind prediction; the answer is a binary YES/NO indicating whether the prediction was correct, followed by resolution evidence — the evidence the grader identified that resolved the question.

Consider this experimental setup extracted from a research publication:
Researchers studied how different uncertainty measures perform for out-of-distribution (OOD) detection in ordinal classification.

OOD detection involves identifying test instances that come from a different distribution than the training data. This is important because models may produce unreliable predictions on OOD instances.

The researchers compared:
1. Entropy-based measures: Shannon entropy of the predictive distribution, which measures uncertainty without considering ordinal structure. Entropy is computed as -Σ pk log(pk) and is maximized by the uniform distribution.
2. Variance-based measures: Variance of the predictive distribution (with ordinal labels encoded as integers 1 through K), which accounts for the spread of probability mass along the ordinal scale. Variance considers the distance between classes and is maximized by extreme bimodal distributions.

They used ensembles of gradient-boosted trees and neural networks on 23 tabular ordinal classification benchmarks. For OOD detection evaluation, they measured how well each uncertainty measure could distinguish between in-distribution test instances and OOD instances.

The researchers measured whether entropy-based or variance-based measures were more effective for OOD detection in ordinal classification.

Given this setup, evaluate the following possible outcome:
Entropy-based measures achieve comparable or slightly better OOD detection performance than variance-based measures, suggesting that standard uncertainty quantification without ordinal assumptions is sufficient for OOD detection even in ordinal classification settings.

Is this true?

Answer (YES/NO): NO